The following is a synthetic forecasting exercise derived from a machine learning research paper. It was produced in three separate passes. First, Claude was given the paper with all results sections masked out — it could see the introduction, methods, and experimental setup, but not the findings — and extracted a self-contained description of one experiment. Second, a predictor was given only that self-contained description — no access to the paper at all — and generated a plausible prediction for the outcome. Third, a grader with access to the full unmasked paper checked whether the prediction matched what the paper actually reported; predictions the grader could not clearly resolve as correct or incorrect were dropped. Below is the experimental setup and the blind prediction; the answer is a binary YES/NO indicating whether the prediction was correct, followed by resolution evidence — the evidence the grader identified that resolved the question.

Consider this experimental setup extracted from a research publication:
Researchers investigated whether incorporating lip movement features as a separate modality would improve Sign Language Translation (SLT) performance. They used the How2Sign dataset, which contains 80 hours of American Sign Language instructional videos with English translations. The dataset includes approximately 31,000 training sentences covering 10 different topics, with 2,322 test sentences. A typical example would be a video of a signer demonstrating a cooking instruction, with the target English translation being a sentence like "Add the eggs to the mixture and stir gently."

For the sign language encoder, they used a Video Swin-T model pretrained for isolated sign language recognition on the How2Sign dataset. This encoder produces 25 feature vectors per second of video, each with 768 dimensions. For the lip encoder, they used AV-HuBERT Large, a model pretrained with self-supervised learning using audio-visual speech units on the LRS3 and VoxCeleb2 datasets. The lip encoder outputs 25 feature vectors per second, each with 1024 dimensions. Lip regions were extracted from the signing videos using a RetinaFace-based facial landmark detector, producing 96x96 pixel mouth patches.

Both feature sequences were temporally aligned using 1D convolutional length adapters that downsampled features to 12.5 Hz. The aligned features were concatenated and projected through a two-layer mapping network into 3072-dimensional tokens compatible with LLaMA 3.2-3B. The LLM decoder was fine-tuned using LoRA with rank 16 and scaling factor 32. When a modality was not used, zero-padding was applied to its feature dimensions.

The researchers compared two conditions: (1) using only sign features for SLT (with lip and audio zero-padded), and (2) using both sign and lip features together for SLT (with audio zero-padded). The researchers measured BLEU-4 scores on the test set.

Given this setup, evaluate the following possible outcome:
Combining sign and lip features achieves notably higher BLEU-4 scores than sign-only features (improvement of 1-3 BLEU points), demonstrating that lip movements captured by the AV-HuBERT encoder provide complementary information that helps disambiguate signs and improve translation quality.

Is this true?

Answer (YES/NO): YES